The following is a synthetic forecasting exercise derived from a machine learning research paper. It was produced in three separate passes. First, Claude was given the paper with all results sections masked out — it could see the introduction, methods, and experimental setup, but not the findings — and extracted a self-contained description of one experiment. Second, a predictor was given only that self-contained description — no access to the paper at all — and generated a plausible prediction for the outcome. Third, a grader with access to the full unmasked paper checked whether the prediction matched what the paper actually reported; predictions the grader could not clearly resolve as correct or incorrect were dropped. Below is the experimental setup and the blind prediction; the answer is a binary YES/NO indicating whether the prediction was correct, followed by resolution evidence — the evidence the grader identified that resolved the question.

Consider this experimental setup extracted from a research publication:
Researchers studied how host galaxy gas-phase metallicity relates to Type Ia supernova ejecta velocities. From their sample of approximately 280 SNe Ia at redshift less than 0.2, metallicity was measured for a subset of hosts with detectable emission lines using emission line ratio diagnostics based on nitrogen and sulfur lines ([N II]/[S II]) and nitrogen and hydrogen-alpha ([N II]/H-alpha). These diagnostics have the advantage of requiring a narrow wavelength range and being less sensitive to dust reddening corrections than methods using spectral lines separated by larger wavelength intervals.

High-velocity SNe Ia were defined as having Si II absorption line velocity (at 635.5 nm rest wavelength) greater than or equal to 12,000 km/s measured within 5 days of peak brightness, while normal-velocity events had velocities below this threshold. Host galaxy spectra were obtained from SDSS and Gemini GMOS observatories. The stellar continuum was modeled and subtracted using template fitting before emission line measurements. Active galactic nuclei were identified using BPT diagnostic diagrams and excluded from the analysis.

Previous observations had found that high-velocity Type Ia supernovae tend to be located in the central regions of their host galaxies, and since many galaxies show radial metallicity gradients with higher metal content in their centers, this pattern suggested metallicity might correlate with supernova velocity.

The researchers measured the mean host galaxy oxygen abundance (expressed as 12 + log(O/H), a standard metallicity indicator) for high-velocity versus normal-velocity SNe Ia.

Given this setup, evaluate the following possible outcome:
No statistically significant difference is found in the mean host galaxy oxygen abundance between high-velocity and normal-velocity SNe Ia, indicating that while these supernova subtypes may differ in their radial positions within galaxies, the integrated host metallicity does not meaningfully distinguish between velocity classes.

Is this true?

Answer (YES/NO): NO